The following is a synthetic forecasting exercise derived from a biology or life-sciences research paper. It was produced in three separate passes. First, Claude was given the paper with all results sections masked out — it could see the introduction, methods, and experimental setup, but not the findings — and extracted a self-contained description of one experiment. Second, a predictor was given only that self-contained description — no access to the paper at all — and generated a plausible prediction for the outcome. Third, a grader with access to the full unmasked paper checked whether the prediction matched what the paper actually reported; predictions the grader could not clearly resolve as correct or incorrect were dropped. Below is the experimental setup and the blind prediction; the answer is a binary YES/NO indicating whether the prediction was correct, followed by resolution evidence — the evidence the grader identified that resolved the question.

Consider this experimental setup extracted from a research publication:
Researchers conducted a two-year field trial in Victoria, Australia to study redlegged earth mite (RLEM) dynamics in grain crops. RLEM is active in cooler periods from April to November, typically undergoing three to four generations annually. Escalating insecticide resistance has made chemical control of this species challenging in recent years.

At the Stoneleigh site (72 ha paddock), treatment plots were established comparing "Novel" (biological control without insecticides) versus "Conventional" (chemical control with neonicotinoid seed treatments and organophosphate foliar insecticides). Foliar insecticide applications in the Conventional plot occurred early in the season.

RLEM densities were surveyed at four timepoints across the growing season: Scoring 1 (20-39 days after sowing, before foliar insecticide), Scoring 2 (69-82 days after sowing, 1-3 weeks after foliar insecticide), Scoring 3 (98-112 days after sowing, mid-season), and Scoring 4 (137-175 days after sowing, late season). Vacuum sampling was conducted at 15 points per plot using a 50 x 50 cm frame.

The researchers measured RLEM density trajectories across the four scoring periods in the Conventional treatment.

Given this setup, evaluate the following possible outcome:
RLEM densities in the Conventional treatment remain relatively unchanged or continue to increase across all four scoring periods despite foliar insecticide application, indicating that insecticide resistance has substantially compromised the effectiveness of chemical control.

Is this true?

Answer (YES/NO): NO